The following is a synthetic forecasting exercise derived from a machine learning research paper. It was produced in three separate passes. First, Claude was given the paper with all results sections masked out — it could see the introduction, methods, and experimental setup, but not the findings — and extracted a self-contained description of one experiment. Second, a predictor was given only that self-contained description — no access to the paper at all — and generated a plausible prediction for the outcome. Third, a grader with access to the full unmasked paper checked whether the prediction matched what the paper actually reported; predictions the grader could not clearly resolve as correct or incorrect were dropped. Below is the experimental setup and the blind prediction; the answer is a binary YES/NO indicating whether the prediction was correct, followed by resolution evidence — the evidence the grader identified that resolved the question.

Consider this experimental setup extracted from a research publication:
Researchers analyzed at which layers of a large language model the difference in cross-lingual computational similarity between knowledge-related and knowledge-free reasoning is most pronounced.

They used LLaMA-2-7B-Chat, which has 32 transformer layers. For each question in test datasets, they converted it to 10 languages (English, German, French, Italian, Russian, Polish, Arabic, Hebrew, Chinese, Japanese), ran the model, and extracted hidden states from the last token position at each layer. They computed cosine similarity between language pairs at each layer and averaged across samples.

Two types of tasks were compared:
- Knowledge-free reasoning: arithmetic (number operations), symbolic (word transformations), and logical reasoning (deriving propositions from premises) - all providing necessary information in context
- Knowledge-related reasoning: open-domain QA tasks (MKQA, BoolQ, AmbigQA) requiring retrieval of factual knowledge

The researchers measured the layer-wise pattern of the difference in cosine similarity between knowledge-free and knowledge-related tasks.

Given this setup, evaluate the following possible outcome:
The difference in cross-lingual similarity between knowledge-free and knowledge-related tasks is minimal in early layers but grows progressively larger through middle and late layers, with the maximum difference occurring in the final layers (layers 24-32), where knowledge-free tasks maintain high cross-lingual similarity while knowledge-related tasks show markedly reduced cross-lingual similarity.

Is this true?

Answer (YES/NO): NO